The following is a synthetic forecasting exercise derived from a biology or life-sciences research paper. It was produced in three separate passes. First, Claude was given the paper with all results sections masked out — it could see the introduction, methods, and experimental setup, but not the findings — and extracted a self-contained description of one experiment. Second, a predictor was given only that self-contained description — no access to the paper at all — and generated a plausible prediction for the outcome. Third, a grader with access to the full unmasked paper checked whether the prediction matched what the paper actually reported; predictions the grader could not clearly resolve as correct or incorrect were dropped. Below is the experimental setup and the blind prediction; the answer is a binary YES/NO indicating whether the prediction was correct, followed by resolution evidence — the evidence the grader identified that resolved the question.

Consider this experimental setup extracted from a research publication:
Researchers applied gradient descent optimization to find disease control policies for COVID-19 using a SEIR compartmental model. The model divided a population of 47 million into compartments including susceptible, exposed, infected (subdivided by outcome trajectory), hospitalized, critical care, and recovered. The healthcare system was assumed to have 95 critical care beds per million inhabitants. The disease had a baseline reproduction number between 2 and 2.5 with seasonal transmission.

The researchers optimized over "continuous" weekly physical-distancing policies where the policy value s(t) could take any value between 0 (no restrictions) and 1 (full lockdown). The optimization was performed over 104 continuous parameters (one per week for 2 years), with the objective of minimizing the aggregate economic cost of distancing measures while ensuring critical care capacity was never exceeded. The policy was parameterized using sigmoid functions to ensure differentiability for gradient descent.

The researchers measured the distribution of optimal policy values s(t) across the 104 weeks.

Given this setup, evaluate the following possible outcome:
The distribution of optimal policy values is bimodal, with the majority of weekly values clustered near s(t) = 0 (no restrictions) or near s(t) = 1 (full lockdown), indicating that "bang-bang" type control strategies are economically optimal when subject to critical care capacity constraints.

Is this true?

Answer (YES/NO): YES